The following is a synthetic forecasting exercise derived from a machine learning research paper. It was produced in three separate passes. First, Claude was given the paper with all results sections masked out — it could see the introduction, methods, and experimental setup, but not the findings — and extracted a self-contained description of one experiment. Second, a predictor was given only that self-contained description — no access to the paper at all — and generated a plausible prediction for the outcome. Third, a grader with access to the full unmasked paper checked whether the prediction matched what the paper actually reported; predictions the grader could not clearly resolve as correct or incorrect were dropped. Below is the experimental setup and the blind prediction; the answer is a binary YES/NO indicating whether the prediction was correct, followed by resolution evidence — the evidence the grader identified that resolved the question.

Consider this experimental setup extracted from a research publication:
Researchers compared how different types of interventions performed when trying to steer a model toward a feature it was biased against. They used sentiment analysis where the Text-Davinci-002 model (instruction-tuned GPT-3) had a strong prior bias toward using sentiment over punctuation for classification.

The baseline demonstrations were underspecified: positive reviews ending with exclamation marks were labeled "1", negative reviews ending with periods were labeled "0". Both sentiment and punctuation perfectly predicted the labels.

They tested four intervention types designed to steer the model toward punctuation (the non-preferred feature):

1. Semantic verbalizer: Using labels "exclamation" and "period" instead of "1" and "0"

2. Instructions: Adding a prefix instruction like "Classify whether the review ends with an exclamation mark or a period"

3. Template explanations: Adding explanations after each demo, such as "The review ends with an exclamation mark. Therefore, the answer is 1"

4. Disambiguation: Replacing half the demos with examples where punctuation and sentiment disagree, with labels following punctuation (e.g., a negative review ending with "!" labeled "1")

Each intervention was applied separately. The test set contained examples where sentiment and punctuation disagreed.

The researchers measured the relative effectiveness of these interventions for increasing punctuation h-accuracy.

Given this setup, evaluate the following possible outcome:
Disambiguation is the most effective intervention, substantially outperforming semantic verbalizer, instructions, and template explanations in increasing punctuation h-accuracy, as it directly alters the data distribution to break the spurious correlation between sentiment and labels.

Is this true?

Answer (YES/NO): NO